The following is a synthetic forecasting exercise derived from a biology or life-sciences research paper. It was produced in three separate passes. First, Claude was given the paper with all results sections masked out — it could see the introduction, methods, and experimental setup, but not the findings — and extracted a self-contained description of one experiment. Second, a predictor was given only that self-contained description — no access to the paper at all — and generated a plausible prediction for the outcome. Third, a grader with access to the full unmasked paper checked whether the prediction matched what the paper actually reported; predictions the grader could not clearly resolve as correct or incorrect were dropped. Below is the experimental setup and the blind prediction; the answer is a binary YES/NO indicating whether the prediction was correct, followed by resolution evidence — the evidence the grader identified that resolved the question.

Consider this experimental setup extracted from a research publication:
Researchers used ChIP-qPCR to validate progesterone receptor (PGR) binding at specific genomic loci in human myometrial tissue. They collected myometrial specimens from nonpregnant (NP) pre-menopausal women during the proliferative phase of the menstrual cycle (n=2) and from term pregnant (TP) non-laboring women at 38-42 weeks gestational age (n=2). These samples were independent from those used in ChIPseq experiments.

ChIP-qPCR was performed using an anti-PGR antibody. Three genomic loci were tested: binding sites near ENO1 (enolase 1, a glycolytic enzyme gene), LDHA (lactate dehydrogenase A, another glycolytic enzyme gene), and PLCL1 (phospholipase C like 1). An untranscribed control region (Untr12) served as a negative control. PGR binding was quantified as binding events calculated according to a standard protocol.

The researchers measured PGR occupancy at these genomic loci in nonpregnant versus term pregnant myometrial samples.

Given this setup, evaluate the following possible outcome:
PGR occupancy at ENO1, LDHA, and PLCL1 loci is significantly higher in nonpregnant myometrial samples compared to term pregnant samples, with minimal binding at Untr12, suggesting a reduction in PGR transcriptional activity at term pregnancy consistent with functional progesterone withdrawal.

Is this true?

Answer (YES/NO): NO